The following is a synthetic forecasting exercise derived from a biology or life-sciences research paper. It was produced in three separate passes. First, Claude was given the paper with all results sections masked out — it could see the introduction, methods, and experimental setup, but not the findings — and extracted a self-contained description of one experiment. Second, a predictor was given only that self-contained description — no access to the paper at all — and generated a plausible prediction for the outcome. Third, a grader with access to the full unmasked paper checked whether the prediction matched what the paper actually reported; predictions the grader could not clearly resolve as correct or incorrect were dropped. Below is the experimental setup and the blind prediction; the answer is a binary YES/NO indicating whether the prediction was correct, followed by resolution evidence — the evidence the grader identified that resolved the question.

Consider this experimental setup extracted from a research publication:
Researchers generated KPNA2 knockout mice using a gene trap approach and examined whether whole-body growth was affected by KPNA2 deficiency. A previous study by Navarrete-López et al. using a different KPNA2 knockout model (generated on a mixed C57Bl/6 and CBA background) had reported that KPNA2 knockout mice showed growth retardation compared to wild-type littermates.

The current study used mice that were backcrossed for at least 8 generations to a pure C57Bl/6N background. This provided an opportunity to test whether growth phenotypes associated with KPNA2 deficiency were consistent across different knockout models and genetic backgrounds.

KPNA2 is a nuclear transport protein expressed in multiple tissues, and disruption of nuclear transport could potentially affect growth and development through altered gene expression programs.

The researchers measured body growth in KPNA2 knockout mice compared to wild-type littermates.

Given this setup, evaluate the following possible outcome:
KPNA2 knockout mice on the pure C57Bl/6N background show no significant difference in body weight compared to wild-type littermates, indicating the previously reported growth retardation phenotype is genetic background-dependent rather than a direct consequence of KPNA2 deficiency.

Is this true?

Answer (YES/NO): NO